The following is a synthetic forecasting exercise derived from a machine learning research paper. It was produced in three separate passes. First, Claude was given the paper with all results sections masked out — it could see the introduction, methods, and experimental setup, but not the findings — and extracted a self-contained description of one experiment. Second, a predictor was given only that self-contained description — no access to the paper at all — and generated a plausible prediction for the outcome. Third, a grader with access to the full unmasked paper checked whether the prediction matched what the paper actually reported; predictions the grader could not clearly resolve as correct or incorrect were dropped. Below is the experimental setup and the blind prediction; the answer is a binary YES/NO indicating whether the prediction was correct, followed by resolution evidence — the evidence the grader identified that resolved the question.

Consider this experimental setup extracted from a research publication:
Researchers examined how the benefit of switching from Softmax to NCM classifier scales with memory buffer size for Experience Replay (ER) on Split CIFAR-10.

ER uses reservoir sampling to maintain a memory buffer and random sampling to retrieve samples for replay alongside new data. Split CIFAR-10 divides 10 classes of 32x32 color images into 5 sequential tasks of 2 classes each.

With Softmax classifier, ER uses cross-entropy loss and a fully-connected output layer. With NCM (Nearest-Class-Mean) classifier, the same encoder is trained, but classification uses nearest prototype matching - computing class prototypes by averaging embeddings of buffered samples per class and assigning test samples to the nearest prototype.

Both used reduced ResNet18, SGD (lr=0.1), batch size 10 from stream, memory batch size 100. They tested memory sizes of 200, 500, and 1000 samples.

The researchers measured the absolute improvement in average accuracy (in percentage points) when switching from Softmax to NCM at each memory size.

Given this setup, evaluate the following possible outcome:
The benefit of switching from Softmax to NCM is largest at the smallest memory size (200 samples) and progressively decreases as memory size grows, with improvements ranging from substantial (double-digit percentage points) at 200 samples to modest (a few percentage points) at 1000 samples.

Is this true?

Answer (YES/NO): NO